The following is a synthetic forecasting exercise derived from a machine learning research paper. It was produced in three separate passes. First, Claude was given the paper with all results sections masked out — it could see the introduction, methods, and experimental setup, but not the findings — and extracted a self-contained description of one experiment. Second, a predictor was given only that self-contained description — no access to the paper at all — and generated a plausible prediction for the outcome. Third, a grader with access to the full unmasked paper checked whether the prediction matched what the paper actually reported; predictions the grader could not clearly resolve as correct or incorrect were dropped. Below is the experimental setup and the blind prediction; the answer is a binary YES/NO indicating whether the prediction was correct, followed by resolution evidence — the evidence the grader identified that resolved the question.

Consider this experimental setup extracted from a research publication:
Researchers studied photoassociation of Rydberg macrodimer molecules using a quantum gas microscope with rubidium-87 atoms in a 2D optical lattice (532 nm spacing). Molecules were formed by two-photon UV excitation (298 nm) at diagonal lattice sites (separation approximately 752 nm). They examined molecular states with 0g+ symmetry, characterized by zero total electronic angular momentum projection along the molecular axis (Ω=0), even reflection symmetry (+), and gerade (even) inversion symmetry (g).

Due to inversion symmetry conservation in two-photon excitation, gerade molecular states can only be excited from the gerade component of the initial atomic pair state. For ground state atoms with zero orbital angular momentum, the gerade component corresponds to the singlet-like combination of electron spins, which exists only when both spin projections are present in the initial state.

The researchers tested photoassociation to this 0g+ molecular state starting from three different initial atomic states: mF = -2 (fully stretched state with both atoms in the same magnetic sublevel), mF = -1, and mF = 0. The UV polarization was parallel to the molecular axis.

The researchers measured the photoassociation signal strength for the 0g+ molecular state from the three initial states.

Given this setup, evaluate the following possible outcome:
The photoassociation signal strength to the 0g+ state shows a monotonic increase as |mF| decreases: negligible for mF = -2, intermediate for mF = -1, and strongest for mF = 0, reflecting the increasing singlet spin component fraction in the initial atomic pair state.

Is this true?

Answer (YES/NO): YES